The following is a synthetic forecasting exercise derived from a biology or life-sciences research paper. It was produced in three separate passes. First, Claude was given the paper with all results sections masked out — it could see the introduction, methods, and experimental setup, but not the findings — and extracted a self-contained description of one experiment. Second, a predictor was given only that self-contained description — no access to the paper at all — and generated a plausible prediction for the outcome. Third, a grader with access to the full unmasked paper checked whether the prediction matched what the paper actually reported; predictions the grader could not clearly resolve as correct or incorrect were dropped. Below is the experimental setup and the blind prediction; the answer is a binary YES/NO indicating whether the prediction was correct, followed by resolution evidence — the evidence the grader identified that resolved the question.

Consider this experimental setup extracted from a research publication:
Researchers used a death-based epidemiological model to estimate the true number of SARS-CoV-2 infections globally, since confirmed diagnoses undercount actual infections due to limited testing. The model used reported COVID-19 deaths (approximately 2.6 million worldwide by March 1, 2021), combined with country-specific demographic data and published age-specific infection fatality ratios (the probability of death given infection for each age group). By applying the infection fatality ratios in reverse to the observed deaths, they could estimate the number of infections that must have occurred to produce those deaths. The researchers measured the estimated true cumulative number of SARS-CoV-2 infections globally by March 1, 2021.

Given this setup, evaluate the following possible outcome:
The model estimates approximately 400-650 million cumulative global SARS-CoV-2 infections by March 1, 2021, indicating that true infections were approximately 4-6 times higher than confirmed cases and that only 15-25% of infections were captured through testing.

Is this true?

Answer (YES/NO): NO